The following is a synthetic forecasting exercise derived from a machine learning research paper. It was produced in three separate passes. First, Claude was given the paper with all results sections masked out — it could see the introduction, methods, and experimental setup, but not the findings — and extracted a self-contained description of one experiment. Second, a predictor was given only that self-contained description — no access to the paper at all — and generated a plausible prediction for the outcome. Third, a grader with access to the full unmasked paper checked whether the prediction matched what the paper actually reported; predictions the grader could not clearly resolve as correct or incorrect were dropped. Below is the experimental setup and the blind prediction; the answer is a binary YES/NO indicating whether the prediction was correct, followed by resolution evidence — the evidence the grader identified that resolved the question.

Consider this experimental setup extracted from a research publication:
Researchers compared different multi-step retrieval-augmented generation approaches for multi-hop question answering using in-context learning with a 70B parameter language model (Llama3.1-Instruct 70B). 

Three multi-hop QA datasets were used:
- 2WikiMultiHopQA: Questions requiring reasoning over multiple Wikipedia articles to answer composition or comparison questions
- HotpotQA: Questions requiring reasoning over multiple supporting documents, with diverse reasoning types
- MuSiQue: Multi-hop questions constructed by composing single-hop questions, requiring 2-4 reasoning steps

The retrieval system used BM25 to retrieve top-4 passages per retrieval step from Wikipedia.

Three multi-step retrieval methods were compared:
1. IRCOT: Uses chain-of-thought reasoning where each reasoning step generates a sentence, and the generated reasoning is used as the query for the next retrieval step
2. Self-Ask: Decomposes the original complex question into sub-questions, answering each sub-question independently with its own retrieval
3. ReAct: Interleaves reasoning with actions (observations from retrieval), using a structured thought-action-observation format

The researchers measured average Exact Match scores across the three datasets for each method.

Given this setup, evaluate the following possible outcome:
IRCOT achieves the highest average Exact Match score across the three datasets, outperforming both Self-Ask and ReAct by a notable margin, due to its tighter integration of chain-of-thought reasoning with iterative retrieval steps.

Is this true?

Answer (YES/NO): NO